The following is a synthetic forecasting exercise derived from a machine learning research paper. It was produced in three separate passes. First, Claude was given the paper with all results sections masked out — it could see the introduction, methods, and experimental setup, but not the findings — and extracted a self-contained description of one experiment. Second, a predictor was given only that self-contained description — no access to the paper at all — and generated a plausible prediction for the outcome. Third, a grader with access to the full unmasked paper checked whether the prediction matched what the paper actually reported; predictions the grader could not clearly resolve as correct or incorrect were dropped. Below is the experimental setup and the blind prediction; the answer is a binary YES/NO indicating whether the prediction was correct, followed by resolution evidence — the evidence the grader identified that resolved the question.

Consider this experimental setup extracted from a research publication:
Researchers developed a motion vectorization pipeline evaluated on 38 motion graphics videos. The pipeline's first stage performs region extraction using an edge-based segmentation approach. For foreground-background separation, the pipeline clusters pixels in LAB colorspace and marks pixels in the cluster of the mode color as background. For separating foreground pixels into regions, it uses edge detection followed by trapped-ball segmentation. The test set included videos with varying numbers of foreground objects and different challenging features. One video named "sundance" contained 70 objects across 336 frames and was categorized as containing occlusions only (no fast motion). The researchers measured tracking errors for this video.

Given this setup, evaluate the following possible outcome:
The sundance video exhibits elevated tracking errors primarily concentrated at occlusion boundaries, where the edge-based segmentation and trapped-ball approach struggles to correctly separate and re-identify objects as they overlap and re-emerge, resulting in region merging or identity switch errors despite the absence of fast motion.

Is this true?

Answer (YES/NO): NO